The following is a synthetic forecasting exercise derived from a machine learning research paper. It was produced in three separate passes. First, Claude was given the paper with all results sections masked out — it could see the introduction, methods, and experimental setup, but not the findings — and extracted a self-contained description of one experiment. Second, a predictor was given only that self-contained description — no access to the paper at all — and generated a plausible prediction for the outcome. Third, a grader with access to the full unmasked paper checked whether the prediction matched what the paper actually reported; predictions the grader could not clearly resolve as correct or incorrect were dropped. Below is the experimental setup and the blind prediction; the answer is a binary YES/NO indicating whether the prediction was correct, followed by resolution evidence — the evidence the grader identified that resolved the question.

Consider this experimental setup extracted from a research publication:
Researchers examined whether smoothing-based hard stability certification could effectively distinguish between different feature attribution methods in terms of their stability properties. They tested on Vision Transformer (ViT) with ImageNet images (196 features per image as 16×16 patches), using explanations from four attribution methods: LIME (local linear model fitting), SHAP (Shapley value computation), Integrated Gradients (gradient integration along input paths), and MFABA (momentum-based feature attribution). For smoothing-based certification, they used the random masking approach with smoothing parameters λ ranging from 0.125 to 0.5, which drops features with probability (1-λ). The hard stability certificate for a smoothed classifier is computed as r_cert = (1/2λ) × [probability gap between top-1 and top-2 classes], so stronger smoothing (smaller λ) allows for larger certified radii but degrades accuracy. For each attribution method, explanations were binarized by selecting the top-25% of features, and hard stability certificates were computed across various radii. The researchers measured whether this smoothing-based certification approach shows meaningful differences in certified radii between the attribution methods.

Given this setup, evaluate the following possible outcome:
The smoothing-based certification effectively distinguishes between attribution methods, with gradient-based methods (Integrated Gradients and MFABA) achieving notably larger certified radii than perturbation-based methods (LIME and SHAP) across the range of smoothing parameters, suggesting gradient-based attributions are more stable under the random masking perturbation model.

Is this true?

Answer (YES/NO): NO